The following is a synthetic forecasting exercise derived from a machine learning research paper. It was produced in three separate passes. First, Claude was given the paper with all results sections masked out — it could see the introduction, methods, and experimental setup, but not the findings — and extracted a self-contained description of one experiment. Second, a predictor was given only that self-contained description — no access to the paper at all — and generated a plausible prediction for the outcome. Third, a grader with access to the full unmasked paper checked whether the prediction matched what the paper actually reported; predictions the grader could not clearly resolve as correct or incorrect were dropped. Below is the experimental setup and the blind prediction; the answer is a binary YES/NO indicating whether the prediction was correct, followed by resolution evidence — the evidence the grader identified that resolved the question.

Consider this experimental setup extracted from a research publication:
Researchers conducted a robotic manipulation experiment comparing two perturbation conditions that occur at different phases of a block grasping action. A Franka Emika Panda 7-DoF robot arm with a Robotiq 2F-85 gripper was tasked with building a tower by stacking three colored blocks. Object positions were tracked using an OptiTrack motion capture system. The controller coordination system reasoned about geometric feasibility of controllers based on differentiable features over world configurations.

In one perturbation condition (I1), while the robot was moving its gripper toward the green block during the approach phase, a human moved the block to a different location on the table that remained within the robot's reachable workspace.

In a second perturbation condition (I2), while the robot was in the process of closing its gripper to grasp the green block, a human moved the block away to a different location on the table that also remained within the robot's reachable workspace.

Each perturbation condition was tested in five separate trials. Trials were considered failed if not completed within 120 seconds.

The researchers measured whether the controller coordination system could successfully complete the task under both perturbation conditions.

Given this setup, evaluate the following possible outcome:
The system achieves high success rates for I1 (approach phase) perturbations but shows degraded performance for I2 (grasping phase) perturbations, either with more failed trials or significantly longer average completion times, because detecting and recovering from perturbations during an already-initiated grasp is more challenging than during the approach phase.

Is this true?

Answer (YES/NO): NO